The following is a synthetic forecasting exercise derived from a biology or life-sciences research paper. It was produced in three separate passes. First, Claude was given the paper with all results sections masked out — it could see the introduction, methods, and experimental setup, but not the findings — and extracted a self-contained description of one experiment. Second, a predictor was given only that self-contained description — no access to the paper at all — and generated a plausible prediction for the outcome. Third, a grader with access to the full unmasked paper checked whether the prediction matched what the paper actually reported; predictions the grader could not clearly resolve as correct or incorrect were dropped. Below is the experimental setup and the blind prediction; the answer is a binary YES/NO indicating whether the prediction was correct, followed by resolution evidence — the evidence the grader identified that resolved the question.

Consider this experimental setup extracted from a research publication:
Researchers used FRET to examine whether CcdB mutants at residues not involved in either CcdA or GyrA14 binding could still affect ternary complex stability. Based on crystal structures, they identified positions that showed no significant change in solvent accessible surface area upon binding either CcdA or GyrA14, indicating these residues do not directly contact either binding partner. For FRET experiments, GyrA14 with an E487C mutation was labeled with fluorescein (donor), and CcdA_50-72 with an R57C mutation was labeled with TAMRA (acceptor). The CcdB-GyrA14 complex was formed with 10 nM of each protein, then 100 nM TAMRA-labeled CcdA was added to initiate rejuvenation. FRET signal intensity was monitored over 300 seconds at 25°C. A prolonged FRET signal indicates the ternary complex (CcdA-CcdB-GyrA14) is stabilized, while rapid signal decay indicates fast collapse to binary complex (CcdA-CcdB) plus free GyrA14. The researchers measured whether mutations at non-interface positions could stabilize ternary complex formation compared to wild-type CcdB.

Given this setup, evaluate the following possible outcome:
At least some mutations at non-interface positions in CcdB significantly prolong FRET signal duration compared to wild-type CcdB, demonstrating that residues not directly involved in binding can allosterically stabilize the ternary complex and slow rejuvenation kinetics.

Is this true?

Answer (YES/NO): YES